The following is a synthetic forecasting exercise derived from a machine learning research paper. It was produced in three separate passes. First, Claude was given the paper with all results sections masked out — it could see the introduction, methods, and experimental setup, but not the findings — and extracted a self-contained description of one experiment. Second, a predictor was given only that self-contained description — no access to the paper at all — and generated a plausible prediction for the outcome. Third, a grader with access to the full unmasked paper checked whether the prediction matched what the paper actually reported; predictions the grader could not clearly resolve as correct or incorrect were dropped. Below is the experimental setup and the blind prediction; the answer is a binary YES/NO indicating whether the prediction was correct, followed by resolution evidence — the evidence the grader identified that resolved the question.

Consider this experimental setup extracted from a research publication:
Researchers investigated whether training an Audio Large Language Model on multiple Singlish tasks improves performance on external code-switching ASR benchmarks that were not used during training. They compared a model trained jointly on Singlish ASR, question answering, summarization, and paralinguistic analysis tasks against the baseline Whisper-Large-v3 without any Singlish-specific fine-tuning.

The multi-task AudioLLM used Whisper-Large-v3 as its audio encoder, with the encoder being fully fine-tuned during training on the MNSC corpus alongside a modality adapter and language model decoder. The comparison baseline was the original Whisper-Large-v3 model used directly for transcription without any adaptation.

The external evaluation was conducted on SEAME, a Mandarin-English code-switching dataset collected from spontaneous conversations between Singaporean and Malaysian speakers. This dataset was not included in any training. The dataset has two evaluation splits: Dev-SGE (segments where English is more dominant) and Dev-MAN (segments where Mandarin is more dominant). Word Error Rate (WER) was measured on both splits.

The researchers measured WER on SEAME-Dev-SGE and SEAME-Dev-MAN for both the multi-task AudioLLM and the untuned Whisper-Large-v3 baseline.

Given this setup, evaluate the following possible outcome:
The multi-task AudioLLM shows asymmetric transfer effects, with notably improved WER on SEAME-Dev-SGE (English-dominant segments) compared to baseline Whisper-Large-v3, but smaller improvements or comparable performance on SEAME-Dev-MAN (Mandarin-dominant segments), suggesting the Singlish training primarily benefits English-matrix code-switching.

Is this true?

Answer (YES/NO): YES